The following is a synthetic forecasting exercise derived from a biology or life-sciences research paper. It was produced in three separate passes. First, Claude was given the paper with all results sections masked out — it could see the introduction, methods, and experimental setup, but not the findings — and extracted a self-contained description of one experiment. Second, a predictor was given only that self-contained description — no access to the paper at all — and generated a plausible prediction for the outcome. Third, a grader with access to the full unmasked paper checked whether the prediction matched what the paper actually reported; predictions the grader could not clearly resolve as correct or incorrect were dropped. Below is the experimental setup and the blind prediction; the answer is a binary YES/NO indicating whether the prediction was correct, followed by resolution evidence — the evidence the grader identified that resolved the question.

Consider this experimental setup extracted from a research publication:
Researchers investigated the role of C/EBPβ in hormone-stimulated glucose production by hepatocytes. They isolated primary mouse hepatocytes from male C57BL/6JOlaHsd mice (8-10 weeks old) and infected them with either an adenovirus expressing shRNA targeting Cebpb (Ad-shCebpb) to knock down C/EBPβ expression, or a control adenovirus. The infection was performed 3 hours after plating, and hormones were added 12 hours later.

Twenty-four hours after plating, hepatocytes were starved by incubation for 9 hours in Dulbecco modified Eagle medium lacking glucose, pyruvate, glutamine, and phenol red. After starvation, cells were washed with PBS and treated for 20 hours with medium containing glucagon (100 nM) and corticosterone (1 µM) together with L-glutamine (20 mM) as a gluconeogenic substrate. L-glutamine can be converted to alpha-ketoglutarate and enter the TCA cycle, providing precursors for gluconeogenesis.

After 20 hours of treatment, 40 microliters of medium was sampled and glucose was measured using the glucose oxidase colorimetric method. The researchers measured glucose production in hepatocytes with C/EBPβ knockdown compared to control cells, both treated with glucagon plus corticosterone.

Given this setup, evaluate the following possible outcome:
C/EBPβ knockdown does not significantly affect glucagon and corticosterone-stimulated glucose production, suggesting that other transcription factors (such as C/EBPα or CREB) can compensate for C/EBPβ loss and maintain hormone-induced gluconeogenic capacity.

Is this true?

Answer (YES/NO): NO